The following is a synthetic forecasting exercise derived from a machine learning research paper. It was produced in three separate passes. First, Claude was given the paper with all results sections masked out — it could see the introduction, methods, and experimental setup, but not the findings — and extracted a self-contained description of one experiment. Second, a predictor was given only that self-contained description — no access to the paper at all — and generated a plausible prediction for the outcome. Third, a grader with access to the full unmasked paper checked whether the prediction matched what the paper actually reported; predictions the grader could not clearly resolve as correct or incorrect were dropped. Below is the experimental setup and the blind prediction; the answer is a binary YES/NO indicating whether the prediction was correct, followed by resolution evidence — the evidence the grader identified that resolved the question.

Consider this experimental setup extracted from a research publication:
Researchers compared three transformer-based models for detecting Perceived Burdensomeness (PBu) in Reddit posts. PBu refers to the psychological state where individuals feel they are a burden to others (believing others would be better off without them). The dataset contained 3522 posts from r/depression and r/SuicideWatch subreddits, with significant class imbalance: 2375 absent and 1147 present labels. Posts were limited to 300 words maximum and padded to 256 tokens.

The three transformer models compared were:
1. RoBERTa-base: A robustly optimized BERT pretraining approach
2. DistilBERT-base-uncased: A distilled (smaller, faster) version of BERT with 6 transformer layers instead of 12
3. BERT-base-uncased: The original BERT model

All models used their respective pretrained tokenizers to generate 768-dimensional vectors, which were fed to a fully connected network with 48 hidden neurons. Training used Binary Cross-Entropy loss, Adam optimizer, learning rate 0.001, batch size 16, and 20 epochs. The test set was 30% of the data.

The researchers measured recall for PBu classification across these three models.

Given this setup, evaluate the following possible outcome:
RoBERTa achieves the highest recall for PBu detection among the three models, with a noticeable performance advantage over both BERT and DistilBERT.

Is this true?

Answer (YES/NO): NO